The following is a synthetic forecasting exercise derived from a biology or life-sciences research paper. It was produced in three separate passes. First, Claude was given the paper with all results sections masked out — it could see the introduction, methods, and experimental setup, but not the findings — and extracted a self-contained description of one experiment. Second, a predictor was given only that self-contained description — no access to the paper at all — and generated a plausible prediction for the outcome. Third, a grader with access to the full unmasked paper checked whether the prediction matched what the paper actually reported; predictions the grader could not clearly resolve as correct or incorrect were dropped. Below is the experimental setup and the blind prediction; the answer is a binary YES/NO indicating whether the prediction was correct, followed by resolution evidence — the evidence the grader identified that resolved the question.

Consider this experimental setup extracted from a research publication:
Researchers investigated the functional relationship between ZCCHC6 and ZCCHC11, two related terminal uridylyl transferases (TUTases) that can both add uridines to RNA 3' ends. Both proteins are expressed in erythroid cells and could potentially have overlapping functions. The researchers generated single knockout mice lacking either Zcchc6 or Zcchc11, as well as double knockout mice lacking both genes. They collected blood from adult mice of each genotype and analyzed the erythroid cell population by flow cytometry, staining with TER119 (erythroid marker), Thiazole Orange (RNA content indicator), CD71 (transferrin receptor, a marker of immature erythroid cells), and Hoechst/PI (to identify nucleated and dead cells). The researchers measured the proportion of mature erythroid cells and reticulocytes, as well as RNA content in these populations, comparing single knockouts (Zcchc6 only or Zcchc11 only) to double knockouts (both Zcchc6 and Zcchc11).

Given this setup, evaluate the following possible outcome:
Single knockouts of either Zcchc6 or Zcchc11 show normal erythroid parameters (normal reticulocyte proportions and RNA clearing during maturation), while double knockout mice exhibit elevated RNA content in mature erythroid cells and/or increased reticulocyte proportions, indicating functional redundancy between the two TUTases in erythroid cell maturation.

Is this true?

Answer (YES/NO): NO